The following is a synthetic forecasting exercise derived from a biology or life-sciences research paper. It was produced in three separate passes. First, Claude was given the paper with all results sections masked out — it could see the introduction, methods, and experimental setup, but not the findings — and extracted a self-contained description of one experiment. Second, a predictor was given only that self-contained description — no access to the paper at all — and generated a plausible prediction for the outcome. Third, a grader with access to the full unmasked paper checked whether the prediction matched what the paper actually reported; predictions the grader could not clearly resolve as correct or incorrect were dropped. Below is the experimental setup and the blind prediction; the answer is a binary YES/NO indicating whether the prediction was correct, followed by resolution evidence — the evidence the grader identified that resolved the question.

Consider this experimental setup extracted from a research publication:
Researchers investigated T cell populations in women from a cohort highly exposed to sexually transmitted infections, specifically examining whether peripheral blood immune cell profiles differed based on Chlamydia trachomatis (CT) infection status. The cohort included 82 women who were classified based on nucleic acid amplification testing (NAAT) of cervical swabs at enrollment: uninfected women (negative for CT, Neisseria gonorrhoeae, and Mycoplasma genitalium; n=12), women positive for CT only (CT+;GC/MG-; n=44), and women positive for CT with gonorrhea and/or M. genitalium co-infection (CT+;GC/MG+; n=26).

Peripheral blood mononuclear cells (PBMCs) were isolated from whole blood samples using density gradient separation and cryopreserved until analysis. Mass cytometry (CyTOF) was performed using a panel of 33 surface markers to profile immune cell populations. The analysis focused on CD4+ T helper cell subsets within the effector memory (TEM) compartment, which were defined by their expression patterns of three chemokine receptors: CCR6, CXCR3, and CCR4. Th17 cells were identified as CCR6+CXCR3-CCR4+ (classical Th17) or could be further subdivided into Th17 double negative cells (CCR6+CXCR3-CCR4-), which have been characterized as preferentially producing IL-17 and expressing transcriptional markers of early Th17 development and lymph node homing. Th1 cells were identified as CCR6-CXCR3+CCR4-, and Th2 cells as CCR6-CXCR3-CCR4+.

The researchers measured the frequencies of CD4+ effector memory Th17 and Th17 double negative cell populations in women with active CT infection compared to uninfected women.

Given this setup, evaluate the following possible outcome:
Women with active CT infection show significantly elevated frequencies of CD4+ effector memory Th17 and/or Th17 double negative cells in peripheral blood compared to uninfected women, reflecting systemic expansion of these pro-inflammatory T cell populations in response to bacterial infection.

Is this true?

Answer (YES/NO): YES